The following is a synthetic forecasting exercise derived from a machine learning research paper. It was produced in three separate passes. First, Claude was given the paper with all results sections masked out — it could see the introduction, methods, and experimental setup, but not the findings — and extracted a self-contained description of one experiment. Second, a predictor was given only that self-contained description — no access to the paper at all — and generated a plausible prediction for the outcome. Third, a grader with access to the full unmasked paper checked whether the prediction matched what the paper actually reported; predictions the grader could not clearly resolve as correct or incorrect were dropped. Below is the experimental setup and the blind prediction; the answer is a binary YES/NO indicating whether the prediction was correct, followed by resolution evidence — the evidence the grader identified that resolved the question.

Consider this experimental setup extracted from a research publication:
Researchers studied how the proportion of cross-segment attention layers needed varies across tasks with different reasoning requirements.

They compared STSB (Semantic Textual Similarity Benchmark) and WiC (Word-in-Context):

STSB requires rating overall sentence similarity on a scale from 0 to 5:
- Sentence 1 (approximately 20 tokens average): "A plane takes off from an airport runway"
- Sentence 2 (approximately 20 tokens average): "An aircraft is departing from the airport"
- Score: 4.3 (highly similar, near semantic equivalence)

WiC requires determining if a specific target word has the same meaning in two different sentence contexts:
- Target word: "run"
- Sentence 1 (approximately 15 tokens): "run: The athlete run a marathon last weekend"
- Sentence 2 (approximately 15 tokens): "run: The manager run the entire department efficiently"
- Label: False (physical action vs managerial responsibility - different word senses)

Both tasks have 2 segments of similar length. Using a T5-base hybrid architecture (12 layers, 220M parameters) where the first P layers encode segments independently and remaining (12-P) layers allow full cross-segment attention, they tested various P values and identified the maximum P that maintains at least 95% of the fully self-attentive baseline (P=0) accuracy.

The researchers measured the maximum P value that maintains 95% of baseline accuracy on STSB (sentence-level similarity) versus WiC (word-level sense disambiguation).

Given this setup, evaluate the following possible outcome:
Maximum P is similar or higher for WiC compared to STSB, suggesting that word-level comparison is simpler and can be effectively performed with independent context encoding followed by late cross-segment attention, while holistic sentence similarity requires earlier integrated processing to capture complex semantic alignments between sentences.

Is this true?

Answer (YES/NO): YES